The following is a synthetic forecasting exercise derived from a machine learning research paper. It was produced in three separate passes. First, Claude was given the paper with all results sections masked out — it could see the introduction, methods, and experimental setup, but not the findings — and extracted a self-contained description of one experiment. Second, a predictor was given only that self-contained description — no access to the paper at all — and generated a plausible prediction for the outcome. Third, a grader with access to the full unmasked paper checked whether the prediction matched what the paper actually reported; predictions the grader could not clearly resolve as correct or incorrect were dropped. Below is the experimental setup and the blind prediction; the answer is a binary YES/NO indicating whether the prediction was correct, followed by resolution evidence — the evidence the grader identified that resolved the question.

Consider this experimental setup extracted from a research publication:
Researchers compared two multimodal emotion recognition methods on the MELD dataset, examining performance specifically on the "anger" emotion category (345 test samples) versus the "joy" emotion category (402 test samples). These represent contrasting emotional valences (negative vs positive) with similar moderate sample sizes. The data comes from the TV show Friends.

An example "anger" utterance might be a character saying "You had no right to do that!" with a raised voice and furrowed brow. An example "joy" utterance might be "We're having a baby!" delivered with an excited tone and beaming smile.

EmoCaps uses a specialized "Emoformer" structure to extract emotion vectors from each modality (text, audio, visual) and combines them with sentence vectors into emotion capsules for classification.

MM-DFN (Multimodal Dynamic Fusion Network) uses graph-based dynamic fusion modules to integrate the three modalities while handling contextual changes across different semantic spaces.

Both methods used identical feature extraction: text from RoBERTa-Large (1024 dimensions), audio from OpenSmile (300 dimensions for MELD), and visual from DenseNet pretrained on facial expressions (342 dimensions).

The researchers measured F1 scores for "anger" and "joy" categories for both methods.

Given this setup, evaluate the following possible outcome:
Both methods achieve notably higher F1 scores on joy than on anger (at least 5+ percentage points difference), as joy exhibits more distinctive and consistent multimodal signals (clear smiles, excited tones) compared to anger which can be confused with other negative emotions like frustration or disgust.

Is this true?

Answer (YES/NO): NO